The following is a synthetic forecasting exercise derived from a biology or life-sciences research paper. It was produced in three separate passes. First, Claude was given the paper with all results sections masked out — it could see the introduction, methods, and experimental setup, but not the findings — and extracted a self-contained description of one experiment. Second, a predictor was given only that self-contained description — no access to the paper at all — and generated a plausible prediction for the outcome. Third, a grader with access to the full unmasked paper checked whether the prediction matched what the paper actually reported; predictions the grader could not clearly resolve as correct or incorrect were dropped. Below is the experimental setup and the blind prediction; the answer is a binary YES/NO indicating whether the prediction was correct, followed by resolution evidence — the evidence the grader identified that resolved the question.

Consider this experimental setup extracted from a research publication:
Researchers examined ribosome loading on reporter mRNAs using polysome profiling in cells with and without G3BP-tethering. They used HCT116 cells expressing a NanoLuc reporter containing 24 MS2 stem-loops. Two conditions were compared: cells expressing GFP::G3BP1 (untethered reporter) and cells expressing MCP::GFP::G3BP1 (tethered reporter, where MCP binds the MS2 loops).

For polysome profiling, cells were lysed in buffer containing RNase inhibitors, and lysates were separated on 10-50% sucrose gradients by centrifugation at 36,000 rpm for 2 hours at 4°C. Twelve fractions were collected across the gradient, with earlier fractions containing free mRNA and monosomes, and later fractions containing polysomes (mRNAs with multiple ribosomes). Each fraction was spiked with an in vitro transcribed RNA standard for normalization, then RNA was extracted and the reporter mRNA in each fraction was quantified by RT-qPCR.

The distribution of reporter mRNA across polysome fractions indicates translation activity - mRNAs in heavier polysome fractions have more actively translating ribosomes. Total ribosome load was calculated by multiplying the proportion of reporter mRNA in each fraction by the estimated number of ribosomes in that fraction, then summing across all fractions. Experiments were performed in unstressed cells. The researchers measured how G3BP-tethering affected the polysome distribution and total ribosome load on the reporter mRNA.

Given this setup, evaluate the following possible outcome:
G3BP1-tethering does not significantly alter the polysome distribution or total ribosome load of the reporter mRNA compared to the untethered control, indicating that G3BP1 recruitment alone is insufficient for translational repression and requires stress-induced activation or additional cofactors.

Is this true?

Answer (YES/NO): NO